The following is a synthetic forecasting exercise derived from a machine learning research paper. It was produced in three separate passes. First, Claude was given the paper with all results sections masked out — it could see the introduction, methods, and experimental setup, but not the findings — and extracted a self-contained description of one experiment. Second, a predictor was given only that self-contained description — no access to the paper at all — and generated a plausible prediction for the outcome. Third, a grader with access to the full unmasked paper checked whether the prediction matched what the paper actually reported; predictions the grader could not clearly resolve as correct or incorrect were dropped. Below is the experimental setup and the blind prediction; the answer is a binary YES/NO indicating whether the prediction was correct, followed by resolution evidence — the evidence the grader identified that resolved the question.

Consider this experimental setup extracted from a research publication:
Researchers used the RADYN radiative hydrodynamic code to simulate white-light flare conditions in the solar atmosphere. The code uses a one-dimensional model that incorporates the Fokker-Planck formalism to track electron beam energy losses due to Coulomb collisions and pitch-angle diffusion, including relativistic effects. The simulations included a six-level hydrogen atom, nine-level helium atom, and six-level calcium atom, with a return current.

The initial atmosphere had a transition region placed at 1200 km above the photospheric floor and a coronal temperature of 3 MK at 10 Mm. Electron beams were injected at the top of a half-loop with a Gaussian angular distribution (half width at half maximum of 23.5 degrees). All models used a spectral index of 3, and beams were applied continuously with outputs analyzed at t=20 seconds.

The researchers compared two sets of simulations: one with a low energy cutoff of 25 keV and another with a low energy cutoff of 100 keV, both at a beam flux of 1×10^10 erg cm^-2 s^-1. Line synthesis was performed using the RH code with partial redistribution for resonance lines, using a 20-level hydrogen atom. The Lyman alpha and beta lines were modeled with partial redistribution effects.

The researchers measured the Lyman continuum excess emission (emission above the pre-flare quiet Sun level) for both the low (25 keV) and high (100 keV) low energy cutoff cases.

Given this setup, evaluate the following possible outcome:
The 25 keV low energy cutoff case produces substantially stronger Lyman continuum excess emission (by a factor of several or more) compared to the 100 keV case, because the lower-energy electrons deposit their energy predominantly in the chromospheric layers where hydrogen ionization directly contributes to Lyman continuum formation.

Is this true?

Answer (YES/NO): YES